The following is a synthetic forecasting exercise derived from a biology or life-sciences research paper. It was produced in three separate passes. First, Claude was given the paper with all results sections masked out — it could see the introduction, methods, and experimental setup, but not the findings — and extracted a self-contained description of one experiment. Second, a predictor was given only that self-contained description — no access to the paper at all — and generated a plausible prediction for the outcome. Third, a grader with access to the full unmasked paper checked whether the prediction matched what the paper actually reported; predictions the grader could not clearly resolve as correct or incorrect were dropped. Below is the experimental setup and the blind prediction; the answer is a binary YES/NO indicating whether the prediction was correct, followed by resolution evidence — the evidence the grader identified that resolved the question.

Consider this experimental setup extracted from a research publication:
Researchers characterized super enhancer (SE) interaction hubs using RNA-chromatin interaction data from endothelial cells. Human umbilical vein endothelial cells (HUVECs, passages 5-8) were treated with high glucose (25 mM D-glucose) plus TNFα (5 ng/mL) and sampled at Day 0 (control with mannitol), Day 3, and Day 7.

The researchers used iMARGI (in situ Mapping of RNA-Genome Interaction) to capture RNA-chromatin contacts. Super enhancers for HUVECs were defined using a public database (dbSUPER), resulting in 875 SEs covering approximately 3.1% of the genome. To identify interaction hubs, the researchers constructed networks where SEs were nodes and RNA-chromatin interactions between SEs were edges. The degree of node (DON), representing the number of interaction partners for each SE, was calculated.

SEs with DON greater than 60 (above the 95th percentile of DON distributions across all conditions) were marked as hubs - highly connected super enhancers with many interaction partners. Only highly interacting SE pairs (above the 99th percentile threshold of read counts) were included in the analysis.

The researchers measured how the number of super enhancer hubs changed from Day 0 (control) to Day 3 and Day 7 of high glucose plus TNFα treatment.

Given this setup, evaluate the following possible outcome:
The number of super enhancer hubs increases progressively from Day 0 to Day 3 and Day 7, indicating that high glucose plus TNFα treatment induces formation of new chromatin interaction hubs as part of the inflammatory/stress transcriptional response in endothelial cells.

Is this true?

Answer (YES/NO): YES